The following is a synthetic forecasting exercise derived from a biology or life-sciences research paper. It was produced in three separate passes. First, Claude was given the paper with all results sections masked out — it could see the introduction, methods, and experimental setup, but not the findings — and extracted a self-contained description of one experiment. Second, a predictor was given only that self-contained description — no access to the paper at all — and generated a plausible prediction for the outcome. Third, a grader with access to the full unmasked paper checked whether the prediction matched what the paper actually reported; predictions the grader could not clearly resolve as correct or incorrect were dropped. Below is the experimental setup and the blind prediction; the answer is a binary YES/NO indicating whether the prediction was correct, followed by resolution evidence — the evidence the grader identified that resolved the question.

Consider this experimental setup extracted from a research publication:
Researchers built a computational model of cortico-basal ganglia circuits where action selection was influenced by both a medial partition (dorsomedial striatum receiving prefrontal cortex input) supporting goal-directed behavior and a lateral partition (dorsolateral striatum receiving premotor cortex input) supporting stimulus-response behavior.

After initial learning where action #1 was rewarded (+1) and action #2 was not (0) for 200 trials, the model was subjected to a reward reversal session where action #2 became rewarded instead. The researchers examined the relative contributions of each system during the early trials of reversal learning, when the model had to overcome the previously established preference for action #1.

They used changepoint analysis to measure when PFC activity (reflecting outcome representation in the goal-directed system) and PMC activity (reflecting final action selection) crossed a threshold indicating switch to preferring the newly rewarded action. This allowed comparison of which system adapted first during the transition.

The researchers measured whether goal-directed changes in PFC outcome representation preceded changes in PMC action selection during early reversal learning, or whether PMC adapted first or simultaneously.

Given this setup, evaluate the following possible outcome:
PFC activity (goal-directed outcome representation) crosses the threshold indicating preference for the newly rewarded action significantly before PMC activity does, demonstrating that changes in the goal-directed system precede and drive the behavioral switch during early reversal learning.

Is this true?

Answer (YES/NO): YES